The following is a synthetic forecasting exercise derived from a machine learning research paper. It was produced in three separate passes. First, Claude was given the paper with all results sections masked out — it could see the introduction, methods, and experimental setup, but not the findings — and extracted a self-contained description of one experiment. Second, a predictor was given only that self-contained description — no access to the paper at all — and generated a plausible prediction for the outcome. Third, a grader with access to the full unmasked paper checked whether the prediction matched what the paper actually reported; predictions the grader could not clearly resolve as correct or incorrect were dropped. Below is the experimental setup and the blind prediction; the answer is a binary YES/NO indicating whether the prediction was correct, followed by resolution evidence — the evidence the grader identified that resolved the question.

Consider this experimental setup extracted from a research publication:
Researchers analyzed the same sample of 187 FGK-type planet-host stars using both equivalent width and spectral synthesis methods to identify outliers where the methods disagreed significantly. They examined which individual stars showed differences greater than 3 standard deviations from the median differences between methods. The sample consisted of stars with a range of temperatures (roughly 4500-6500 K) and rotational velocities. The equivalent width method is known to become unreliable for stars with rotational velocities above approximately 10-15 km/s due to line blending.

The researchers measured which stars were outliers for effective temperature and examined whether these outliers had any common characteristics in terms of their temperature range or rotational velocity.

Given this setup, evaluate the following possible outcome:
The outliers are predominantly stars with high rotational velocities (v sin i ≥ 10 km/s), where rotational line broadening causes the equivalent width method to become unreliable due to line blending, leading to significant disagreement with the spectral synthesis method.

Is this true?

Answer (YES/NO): NO